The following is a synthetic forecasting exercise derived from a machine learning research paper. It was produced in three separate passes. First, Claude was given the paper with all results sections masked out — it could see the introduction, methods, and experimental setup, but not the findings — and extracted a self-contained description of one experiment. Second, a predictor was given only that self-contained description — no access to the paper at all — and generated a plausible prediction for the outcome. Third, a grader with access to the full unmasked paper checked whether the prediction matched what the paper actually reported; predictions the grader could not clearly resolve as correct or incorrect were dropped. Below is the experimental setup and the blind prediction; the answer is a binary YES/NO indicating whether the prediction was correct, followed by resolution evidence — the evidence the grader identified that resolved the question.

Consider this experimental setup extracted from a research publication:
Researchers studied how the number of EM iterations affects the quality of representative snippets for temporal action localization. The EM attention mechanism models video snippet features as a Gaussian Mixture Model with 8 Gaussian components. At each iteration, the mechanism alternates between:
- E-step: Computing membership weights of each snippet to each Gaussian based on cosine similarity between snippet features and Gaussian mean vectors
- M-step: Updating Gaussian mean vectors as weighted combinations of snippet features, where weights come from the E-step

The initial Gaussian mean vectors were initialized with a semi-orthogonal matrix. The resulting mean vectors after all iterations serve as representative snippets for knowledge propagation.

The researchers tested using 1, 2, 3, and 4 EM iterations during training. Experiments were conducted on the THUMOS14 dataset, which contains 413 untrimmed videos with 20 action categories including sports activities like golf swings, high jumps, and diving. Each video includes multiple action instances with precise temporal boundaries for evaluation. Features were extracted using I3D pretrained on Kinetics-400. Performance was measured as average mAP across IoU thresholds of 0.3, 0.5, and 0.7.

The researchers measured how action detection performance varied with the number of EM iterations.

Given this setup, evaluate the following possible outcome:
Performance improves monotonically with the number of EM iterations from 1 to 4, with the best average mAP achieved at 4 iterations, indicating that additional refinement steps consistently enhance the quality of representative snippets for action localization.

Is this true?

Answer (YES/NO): NO